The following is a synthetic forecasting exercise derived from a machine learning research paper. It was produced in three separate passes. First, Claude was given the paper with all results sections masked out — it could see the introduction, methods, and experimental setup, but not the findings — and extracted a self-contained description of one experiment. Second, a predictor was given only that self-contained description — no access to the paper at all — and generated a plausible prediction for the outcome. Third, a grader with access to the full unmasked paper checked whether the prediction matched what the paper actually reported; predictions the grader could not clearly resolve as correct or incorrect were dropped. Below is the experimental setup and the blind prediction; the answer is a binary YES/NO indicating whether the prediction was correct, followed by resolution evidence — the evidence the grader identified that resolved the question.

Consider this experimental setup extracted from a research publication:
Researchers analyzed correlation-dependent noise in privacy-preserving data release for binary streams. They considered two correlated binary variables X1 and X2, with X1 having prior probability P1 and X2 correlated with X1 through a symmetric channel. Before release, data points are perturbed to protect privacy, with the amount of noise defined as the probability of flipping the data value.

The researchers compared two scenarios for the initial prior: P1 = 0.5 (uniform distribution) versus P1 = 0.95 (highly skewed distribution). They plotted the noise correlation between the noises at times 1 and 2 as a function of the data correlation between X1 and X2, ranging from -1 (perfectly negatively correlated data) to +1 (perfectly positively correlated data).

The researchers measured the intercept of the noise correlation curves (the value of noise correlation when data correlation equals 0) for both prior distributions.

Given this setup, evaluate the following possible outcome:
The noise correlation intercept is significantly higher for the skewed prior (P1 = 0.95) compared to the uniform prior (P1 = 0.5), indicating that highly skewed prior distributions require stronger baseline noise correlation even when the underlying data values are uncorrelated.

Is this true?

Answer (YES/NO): YES